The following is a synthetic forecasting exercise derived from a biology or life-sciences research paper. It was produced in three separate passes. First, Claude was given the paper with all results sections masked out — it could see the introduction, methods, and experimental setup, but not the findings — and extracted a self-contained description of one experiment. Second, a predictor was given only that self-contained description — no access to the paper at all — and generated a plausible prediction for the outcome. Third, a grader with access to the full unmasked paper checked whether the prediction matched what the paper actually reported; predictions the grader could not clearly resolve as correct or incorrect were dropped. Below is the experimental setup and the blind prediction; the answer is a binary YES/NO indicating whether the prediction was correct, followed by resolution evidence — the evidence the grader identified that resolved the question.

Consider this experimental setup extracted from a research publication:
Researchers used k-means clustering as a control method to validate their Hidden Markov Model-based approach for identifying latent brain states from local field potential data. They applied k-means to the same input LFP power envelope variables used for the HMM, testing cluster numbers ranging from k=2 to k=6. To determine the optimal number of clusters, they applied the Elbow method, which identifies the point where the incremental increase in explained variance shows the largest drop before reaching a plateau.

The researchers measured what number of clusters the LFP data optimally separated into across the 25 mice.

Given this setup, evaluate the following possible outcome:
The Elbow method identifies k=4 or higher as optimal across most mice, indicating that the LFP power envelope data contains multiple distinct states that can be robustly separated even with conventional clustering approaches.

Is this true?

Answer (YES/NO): NO